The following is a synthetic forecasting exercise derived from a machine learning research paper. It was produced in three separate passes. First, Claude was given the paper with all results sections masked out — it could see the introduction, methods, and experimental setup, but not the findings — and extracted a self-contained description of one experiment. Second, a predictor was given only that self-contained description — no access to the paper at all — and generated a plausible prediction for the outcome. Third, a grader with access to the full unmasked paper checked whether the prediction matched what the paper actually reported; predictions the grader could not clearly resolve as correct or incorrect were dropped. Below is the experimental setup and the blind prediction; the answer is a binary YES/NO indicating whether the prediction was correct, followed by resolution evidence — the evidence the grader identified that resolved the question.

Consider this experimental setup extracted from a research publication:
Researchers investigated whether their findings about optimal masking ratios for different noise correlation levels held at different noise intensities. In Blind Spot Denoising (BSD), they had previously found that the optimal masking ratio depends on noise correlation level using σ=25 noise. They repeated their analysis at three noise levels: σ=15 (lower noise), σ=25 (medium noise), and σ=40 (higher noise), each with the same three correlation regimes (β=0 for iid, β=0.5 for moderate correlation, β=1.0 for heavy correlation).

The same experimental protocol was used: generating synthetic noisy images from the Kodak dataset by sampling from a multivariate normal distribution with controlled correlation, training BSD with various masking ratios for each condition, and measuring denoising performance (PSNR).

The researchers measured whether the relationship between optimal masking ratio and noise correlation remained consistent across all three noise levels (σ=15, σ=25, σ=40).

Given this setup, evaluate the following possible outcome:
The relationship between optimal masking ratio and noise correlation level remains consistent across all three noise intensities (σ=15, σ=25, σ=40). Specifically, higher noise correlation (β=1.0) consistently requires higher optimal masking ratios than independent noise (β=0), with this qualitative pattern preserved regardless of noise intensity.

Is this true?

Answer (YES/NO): YES